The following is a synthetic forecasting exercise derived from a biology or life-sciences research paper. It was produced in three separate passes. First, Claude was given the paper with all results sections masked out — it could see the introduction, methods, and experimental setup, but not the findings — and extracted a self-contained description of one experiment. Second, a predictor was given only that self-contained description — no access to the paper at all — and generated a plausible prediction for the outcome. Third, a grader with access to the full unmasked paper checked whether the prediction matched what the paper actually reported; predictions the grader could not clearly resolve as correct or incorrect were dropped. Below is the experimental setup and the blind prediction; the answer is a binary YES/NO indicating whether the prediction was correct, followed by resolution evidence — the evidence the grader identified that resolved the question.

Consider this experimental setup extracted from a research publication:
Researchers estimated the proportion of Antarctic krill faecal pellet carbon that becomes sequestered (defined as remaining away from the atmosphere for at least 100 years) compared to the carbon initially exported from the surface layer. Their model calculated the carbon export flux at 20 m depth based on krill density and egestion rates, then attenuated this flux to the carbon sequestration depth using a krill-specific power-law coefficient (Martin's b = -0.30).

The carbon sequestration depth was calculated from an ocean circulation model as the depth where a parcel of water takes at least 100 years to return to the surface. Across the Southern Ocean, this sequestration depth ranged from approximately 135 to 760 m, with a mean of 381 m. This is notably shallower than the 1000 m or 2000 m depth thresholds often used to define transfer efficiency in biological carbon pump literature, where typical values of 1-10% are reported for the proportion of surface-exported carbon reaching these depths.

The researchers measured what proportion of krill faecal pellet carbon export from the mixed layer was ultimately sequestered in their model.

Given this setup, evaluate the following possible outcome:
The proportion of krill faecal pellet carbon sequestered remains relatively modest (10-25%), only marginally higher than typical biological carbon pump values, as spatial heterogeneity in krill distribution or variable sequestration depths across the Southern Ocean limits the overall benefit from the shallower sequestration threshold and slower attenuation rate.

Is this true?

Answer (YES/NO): NO